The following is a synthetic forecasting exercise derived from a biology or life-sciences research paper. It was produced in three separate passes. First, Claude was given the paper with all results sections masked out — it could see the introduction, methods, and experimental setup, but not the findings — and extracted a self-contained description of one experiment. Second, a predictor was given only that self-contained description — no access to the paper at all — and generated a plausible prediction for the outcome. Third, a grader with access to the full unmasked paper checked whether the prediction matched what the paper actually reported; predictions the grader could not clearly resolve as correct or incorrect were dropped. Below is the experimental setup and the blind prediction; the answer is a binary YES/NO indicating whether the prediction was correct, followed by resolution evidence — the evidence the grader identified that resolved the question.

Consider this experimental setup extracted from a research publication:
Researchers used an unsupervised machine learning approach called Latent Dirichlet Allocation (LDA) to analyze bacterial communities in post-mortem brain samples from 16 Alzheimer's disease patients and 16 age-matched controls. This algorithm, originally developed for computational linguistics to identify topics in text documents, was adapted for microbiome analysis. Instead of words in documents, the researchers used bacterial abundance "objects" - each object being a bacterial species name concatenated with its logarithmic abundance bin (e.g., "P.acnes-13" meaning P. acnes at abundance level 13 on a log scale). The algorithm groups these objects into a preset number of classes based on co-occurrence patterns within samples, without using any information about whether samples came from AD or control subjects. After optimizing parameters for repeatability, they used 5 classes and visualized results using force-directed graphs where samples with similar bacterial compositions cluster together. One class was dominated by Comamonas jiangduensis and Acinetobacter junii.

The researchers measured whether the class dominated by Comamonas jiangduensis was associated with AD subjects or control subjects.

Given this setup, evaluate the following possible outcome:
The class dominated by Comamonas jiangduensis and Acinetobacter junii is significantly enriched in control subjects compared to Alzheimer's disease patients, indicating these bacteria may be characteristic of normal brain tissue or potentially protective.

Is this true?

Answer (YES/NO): YES